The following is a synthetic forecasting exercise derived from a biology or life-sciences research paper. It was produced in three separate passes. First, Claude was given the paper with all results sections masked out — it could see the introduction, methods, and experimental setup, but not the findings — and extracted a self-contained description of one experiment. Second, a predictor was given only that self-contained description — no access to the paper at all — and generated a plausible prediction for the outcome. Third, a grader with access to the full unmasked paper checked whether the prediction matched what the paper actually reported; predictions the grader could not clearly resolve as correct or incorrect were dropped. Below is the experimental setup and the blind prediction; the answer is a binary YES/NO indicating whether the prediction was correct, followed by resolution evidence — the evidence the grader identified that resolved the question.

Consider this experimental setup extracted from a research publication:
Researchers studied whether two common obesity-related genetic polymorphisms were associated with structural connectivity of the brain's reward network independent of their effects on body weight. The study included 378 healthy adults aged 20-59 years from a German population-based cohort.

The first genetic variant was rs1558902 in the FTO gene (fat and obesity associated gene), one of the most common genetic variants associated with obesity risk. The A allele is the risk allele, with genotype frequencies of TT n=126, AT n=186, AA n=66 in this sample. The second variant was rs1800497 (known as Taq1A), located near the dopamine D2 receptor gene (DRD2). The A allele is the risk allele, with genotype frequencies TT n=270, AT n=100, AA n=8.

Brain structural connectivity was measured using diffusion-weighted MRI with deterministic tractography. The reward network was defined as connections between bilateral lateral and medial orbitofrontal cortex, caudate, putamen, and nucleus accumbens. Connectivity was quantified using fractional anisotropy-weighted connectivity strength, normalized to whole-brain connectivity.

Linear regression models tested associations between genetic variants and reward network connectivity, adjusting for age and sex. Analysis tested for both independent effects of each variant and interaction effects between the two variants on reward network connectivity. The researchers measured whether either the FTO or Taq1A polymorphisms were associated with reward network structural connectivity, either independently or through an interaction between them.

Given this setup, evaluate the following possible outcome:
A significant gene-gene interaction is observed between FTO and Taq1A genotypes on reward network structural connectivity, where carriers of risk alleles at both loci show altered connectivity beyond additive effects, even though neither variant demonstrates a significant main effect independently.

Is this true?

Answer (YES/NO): NO